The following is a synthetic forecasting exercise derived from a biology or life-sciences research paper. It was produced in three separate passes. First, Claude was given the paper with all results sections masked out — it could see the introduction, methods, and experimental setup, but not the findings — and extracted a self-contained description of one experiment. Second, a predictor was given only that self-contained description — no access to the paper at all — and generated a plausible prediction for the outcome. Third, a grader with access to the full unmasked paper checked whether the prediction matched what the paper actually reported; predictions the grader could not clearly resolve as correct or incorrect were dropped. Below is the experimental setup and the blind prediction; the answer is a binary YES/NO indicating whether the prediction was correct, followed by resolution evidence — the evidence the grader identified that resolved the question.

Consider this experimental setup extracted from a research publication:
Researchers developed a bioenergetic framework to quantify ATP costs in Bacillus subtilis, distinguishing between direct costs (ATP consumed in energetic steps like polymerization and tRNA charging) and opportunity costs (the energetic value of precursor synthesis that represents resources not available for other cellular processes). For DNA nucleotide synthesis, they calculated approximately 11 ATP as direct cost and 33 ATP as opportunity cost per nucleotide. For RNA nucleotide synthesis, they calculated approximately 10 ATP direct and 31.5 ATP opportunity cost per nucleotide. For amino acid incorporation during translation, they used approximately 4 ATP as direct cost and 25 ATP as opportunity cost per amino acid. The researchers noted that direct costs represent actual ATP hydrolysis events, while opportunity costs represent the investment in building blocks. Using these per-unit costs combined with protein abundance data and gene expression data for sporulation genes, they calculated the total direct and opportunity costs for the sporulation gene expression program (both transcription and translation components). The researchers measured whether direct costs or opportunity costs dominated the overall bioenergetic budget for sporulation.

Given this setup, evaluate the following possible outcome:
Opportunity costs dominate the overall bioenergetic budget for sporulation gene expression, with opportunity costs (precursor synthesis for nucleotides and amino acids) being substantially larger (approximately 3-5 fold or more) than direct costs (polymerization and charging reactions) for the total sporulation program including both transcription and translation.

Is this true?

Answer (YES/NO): YES